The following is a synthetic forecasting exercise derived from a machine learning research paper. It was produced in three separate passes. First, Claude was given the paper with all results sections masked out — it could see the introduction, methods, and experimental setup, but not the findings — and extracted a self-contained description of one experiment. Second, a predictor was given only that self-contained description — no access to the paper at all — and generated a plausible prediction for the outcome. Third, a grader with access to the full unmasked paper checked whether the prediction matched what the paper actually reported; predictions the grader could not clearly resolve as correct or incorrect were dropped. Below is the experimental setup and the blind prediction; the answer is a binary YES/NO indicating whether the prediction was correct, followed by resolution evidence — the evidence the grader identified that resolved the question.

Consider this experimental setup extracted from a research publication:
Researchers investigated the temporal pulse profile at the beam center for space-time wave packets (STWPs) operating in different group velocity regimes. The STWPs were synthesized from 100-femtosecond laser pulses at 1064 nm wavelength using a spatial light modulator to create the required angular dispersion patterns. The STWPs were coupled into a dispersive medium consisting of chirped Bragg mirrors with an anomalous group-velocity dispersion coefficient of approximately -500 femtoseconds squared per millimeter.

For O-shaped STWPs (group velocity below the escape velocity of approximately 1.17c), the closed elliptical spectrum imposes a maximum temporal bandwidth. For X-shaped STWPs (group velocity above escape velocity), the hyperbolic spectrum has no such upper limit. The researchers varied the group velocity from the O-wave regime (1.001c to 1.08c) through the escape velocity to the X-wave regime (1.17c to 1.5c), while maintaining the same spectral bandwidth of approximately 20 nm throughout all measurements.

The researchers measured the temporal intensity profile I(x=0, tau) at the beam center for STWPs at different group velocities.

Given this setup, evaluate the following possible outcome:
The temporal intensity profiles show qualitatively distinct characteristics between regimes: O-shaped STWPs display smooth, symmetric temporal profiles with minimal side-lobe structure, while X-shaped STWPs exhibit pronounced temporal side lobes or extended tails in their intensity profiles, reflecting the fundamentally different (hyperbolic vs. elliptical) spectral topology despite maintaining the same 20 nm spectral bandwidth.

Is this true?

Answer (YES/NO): NO